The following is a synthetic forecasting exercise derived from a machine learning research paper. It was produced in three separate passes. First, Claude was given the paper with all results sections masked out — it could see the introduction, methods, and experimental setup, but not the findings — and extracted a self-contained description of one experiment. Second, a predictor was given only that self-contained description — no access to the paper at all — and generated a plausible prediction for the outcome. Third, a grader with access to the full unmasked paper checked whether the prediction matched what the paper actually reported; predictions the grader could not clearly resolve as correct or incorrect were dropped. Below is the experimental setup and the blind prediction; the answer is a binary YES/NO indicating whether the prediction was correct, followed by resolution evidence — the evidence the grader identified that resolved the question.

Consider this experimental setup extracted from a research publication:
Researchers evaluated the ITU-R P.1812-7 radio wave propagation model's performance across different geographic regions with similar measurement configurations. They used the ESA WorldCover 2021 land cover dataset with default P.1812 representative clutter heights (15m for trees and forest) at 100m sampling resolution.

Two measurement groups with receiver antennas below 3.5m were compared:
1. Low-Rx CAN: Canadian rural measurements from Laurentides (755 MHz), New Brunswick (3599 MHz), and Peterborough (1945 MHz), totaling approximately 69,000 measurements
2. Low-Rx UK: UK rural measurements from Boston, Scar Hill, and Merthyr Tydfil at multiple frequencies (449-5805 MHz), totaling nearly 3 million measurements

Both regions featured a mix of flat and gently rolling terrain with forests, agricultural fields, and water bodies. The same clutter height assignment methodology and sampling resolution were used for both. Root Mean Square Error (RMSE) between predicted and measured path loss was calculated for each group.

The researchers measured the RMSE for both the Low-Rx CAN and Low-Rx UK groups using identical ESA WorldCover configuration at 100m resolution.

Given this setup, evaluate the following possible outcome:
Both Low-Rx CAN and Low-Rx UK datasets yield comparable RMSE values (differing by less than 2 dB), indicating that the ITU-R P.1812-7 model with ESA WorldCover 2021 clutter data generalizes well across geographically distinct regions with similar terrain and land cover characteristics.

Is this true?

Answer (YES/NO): YES